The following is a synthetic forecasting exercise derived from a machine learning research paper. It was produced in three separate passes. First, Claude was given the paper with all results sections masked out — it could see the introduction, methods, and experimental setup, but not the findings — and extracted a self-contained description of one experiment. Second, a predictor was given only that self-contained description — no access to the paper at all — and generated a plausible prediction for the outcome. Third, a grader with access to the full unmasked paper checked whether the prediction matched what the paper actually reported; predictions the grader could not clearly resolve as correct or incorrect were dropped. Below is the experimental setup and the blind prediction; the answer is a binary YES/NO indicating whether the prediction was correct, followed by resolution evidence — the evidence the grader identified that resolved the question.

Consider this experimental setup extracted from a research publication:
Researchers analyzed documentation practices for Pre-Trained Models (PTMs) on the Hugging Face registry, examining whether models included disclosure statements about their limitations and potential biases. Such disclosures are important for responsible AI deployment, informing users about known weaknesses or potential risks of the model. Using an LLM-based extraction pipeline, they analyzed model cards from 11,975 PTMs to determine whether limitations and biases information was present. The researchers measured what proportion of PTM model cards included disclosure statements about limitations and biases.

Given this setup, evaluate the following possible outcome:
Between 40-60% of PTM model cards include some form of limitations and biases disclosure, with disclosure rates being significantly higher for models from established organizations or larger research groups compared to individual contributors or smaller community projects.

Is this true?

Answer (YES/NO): NO